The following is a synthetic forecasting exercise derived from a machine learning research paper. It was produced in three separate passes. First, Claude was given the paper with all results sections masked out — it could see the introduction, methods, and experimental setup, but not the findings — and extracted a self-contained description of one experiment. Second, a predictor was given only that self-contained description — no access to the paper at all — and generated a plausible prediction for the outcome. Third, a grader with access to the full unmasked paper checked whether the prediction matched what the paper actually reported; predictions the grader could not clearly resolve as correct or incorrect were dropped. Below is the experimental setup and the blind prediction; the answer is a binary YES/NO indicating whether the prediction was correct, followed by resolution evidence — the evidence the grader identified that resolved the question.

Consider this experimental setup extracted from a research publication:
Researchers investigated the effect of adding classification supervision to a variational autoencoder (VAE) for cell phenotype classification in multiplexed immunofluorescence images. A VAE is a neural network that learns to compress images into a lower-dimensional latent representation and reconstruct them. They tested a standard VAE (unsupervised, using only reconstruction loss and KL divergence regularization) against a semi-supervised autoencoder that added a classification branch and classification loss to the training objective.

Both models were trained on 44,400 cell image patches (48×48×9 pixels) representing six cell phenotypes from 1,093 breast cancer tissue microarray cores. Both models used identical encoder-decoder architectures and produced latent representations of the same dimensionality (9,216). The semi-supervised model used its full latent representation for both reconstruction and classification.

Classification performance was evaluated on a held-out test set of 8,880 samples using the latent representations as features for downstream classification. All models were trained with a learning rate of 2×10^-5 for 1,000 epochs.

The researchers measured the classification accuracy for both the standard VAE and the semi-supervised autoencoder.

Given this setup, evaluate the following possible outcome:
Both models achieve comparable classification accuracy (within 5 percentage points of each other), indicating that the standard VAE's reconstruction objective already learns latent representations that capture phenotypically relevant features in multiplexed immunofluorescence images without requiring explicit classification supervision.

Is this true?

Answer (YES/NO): YES